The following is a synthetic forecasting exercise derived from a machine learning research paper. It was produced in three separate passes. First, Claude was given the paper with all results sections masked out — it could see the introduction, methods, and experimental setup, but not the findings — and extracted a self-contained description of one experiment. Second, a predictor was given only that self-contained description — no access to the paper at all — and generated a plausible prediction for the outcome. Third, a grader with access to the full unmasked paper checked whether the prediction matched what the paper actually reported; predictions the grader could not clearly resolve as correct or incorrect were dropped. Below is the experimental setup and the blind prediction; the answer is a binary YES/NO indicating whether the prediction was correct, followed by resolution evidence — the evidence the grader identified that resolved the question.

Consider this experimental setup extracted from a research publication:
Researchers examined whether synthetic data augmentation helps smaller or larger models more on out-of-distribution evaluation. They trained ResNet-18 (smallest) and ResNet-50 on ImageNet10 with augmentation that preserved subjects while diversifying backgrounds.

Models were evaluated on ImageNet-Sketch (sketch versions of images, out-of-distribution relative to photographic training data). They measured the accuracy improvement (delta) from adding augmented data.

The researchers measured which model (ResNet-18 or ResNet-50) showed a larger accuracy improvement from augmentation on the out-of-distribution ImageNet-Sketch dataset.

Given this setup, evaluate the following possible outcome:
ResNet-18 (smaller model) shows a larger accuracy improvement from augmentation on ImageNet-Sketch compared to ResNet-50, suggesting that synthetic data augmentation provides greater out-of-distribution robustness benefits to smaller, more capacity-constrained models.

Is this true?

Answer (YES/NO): NO